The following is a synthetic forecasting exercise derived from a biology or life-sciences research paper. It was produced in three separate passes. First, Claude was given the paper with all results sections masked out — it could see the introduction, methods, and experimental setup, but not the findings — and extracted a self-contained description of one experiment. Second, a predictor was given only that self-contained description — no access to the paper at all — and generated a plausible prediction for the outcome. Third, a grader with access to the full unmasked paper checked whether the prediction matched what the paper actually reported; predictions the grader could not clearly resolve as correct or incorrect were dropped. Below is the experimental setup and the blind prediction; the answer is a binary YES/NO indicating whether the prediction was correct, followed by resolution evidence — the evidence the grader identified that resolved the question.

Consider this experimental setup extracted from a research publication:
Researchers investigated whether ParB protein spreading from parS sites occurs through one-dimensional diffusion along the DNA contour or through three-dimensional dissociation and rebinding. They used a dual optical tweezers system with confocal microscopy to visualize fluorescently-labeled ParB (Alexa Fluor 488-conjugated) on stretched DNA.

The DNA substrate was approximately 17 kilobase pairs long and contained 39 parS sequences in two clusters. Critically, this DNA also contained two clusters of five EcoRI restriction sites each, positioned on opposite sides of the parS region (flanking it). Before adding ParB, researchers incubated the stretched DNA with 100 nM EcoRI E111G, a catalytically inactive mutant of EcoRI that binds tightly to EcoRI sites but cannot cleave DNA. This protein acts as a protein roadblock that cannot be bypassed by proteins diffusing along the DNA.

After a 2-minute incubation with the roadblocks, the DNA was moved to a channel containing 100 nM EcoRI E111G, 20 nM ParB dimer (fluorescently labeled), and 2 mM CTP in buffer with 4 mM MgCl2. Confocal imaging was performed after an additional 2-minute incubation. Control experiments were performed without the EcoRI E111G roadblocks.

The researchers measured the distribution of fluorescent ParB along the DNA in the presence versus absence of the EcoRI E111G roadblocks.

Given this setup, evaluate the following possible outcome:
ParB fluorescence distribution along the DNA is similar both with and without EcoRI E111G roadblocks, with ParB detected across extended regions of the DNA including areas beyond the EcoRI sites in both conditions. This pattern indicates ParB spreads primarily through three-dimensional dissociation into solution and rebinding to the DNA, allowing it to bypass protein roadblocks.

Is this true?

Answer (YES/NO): NO